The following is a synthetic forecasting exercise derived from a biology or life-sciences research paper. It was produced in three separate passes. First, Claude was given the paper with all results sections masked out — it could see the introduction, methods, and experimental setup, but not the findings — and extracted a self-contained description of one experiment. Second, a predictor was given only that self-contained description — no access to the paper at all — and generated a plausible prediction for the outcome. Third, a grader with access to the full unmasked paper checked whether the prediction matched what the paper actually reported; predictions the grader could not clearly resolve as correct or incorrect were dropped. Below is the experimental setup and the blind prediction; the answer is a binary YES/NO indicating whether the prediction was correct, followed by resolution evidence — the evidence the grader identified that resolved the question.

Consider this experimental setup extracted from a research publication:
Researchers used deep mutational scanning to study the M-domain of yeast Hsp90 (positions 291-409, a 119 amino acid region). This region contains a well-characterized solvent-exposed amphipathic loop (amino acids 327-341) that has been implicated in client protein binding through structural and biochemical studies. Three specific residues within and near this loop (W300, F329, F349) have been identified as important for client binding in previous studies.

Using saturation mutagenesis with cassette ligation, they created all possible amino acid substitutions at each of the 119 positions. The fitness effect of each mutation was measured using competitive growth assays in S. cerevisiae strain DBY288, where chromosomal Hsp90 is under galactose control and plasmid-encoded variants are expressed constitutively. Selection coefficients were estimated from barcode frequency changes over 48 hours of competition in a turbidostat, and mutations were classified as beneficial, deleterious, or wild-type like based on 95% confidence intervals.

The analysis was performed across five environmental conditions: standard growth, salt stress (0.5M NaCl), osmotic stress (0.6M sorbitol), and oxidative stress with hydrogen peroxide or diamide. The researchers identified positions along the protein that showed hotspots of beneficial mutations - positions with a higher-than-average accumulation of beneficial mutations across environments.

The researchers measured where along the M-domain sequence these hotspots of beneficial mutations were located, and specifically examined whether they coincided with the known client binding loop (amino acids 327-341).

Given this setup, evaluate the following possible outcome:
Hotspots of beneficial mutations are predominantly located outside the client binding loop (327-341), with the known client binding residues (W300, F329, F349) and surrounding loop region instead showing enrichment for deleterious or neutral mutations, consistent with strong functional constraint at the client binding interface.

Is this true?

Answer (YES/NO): NO